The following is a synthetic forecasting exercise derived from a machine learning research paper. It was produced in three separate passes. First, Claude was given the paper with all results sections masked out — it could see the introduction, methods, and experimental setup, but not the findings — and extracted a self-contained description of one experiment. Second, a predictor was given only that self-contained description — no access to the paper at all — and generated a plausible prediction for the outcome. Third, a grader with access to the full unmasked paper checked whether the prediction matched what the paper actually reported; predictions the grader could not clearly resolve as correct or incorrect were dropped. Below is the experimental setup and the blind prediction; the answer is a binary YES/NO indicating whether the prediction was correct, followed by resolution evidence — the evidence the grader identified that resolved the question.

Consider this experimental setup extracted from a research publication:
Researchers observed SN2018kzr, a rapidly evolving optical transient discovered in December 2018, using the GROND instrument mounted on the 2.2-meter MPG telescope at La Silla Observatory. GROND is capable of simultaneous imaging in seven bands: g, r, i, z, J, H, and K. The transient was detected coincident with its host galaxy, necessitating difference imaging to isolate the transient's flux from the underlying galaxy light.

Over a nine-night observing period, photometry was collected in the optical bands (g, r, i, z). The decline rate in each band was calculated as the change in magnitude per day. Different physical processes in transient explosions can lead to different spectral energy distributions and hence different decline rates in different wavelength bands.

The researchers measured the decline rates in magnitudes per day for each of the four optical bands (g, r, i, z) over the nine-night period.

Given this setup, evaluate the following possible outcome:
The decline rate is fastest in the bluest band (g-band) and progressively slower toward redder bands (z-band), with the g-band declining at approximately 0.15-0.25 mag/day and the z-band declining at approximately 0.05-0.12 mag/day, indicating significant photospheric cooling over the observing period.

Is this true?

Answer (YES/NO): NO